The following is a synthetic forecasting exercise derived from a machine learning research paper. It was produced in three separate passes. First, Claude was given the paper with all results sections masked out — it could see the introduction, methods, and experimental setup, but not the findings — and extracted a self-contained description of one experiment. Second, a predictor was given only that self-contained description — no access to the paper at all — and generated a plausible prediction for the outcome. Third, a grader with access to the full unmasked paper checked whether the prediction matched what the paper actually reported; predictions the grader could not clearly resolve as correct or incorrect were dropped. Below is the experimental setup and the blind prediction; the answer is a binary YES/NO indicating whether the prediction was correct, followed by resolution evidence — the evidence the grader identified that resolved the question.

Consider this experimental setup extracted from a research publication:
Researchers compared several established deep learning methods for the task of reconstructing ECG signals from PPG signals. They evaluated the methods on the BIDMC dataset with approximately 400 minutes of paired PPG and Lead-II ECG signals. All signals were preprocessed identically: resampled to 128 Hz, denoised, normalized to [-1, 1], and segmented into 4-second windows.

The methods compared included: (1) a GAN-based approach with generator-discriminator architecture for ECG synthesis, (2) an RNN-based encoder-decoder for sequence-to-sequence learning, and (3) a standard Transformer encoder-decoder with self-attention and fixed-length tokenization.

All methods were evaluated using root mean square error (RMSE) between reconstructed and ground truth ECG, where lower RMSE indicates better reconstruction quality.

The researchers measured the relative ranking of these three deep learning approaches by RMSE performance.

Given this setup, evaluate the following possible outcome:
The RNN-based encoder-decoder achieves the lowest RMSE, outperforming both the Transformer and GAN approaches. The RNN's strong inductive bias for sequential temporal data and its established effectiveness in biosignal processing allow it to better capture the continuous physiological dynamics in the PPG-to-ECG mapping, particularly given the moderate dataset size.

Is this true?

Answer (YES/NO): YES